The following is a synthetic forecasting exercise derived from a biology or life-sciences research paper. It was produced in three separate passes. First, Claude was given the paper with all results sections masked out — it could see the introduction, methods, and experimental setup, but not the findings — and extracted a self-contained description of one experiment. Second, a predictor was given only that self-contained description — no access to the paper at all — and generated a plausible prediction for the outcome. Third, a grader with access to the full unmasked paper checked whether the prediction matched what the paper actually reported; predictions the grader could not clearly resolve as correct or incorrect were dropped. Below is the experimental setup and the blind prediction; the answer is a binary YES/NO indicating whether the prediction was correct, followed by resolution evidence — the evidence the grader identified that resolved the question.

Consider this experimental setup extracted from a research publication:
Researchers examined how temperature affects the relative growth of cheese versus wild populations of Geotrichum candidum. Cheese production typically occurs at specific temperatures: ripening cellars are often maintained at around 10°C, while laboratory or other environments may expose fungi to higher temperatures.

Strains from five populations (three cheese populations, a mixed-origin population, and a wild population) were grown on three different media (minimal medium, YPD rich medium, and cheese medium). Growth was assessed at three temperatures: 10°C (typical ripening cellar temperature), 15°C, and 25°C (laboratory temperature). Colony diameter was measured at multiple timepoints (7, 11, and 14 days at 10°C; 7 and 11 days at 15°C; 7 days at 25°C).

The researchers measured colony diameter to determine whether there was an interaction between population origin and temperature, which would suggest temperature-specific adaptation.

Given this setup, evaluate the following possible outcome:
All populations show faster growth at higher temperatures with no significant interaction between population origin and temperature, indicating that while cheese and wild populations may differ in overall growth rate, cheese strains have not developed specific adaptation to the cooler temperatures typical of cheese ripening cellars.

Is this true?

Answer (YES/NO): YES